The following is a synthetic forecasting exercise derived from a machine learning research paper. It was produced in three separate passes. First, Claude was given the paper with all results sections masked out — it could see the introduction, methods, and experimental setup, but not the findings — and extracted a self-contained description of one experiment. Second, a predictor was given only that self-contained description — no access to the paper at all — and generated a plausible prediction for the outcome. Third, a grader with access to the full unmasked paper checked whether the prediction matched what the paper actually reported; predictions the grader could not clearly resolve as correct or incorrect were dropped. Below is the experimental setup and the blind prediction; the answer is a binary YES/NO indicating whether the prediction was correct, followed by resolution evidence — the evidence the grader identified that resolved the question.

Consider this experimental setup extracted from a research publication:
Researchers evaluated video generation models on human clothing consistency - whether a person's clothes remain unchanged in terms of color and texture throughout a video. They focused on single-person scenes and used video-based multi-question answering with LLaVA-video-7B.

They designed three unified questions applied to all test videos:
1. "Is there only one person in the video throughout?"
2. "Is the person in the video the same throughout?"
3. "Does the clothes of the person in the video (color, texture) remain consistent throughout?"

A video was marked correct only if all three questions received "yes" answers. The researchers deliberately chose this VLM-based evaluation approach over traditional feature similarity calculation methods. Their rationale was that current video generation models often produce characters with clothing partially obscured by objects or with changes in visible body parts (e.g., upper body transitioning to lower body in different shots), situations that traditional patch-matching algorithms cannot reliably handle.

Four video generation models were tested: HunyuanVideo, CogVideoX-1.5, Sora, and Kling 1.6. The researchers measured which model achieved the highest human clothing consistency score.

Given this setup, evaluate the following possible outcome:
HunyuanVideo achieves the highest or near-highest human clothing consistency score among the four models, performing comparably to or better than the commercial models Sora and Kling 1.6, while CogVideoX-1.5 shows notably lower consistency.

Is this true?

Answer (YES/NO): NO